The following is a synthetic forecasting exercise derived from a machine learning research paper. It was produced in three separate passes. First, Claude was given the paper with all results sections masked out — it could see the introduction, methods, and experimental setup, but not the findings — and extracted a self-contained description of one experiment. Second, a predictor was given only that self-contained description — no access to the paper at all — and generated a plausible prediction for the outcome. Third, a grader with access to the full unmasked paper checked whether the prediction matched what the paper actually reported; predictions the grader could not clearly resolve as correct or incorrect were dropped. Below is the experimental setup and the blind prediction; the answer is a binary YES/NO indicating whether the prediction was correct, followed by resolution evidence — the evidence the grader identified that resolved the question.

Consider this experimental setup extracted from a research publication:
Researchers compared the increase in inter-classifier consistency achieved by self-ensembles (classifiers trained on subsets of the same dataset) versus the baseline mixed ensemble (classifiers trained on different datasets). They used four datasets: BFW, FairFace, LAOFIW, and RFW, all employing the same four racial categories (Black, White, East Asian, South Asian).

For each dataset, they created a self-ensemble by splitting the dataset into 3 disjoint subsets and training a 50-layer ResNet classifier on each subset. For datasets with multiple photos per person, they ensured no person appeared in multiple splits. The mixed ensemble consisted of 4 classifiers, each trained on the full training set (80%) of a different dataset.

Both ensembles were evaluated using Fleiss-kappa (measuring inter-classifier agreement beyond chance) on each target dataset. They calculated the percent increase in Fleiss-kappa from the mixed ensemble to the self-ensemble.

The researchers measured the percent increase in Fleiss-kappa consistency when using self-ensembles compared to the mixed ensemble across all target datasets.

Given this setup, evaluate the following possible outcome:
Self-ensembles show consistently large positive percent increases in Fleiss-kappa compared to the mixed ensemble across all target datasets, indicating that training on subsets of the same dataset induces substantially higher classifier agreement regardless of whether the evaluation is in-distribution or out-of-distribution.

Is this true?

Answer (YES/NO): NO